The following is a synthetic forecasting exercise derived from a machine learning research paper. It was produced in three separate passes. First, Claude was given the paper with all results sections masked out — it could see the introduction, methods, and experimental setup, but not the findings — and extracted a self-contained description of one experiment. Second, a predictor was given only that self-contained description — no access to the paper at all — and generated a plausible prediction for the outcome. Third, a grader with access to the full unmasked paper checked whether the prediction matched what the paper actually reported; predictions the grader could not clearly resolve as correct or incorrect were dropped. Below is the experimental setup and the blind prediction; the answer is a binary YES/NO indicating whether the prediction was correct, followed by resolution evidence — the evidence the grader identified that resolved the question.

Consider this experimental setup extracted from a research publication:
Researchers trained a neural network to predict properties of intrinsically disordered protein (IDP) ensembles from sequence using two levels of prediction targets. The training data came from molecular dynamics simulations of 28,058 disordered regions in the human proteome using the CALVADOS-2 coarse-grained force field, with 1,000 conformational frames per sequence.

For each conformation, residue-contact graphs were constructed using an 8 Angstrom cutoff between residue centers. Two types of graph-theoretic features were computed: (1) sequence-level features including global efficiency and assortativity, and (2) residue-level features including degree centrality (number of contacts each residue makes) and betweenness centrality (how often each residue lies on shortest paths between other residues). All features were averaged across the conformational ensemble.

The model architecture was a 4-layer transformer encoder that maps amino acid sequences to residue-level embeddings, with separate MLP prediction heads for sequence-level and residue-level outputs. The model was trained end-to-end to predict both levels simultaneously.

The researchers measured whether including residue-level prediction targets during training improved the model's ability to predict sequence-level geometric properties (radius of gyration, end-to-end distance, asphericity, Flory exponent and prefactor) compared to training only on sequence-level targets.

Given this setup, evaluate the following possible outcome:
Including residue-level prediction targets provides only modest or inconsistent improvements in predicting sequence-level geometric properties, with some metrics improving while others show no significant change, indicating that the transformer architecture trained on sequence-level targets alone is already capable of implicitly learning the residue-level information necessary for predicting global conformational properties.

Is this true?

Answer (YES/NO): NO